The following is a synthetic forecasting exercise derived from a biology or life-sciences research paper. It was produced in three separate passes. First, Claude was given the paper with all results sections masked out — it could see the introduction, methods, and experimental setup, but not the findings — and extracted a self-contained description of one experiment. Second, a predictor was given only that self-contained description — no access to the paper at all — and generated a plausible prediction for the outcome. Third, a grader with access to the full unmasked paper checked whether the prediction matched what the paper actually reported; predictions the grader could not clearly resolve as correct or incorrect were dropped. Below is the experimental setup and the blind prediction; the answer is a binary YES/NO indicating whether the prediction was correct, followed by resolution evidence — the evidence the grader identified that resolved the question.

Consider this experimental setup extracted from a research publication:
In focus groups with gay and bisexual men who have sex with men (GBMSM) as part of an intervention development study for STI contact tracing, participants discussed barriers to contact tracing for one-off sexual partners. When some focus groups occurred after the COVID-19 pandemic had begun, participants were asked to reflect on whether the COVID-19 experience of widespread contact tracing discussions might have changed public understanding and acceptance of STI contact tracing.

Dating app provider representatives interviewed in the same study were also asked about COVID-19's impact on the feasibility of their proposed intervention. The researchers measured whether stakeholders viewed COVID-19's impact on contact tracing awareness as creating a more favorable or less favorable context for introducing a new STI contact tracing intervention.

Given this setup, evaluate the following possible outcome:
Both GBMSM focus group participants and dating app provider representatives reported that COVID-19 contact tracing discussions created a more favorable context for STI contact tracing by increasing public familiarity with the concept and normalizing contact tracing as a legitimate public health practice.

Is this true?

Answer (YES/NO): NO